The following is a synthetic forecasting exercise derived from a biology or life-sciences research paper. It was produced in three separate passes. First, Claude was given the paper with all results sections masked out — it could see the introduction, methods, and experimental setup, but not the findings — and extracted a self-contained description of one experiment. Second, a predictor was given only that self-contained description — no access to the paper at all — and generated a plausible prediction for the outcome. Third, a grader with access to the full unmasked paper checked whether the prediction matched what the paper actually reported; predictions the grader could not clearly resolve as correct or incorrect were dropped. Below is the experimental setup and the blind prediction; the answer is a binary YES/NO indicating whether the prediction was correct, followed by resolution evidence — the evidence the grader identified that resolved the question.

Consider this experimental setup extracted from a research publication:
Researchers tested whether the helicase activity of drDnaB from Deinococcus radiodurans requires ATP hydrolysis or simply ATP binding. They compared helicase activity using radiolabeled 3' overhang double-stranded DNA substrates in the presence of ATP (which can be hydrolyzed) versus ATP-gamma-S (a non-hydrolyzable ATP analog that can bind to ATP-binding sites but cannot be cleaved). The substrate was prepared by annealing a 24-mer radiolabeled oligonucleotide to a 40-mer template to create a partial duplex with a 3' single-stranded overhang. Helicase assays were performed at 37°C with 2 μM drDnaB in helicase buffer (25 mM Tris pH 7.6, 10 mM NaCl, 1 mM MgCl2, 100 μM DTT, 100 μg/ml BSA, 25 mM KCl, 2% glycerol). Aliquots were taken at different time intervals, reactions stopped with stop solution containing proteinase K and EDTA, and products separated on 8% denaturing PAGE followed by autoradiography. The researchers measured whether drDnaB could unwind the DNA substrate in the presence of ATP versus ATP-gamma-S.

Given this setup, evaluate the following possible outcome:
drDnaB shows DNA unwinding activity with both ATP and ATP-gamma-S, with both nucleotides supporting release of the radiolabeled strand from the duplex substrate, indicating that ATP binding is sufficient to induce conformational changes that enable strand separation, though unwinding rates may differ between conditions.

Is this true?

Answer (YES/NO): NO